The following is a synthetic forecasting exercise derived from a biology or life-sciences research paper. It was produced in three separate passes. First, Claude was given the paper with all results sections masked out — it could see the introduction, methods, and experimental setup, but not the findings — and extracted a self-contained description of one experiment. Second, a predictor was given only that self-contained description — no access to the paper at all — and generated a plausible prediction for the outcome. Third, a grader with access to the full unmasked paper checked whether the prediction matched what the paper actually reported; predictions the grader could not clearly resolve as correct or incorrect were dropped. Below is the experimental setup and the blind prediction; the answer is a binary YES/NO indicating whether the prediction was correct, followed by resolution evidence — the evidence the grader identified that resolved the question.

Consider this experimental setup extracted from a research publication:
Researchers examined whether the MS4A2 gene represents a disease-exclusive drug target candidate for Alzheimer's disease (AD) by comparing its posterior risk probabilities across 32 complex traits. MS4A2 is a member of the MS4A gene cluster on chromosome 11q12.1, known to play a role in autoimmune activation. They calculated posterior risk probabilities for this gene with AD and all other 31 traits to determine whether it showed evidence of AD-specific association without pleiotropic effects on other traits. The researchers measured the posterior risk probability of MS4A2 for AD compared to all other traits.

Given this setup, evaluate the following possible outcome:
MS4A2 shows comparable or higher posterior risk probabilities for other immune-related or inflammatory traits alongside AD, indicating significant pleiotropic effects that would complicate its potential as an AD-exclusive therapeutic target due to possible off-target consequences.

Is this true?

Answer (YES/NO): NO